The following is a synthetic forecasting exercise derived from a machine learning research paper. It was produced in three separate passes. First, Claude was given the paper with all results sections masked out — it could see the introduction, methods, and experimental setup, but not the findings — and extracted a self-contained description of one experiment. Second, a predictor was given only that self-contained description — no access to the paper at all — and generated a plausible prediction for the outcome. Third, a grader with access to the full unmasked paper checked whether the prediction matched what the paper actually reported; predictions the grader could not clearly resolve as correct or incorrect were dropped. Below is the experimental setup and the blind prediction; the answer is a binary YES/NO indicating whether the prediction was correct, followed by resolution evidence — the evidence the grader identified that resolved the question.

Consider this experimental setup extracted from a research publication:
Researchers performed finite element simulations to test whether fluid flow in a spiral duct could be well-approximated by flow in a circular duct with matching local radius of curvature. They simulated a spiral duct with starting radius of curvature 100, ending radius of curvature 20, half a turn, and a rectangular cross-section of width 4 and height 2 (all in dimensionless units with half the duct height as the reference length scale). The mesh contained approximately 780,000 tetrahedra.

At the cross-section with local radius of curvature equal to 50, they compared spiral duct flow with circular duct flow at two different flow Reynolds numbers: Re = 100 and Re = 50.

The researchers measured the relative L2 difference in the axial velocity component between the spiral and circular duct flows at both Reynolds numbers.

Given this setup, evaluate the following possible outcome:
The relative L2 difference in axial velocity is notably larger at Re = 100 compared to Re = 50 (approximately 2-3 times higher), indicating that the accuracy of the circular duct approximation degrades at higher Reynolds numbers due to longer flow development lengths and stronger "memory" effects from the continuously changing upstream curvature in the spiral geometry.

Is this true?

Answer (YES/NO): NO